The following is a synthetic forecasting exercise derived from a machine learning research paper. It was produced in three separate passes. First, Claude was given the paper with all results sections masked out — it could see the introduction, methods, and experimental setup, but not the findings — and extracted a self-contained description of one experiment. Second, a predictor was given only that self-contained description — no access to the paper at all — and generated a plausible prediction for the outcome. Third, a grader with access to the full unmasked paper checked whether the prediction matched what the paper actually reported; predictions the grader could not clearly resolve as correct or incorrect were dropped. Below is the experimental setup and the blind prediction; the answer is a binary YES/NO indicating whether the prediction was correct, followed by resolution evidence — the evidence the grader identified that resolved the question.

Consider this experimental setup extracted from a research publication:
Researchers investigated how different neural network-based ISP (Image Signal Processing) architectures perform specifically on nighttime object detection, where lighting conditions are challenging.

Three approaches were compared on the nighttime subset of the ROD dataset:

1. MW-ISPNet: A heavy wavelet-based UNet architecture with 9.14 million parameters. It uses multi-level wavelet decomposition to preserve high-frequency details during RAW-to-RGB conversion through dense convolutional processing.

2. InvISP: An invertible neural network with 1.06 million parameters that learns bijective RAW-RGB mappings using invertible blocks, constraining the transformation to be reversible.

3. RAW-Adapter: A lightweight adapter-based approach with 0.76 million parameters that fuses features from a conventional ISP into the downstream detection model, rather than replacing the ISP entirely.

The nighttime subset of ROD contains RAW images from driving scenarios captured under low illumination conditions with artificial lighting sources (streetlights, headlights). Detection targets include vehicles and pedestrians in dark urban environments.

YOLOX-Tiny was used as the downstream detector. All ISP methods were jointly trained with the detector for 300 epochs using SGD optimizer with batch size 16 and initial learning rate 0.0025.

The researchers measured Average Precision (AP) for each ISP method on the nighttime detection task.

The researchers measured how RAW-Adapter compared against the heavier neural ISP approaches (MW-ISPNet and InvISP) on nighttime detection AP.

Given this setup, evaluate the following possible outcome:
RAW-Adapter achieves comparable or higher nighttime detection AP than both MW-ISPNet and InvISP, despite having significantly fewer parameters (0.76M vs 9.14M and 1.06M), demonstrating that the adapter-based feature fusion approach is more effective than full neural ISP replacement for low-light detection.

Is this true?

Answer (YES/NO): YES